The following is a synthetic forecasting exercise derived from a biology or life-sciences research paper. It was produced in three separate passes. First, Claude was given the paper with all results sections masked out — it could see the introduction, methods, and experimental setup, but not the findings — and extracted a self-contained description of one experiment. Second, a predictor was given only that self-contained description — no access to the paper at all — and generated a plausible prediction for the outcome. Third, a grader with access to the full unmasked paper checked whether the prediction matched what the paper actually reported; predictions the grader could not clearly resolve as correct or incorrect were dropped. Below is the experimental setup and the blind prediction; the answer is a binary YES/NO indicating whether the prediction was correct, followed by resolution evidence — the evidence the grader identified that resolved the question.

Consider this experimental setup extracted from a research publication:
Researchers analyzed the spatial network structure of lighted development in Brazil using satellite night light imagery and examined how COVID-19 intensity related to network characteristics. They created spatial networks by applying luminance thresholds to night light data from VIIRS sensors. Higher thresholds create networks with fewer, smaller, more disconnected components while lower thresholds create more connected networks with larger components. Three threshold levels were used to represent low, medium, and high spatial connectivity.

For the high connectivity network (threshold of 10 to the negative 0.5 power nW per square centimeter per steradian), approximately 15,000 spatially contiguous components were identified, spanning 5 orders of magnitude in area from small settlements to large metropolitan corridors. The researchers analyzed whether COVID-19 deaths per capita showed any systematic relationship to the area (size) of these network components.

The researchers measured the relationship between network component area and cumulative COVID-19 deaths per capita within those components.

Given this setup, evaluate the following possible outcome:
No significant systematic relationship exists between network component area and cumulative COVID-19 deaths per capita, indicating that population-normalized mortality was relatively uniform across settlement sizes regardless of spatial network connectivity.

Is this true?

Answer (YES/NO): NO